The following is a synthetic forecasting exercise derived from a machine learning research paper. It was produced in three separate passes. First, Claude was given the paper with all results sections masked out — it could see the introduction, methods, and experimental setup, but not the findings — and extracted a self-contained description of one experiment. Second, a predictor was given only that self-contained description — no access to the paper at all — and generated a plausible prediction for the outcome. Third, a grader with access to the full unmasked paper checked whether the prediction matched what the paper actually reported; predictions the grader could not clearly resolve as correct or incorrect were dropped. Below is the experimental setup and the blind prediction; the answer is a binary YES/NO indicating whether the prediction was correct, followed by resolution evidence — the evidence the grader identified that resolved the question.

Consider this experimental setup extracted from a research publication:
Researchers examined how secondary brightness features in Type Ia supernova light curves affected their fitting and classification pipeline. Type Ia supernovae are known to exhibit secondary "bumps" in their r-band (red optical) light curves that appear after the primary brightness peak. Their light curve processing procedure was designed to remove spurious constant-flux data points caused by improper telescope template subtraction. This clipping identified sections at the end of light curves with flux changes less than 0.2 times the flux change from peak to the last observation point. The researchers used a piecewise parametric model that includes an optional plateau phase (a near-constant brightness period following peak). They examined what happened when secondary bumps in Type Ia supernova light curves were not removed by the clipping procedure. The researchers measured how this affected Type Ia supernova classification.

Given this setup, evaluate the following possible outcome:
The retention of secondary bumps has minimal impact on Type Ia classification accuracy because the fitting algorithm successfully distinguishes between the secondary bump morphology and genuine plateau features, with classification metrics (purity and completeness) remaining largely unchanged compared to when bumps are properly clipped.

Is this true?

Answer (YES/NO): NO